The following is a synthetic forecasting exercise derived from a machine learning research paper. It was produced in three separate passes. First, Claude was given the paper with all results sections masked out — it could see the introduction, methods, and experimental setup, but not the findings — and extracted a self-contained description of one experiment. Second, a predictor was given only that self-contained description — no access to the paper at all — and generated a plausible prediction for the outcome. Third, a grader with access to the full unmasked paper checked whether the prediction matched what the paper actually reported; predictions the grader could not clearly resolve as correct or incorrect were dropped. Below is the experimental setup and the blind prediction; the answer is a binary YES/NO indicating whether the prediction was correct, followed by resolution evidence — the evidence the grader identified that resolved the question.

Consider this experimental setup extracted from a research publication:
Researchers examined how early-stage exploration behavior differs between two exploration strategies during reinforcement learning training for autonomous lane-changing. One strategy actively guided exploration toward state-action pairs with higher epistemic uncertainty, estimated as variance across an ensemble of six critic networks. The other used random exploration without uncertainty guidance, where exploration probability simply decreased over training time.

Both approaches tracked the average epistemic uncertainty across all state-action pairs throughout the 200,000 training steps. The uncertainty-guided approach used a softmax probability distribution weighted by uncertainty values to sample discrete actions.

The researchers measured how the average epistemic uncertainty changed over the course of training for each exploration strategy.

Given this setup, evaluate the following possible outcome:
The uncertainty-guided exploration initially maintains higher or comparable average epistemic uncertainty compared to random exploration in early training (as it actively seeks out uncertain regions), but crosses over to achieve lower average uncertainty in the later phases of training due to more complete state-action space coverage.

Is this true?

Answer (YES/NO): YES